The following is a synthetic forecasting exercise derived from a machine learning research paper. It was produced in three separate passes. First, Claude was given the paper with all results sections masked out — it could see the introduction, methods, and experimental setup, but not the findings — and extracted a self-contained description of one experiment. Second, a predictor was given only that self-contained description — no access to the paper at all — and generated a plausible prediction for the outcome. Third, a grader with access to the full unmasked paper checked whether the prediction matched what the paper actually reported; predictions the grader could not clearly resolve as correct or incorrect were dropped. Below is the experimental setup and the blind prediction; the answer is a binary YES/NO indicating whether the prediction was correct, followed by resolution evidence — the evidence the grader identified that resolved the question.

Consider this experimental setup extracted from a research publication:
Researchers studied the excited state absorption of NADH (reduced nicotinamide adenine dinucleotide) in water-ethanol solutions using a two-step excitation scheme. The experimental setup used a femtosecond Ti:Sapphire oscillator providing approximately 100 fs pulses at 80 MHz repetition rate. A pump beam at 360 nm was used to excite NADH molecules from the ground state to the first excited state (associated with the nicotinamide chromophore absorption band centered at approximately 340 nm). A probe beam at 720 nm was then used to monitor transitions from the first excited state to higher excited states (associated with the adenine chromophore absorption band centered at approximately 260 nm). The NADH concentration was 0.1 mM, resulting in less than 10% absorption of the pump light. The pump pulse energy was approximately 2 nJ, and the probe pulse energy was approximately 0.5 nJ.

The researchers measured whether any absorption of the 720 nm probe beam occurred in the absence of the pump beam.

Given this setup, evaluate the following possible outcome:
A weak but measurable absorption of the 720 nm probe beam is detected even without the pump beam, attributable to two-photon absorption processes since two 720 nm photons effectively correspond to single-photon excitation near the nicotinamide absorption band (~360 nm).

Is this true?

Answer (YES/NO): NO